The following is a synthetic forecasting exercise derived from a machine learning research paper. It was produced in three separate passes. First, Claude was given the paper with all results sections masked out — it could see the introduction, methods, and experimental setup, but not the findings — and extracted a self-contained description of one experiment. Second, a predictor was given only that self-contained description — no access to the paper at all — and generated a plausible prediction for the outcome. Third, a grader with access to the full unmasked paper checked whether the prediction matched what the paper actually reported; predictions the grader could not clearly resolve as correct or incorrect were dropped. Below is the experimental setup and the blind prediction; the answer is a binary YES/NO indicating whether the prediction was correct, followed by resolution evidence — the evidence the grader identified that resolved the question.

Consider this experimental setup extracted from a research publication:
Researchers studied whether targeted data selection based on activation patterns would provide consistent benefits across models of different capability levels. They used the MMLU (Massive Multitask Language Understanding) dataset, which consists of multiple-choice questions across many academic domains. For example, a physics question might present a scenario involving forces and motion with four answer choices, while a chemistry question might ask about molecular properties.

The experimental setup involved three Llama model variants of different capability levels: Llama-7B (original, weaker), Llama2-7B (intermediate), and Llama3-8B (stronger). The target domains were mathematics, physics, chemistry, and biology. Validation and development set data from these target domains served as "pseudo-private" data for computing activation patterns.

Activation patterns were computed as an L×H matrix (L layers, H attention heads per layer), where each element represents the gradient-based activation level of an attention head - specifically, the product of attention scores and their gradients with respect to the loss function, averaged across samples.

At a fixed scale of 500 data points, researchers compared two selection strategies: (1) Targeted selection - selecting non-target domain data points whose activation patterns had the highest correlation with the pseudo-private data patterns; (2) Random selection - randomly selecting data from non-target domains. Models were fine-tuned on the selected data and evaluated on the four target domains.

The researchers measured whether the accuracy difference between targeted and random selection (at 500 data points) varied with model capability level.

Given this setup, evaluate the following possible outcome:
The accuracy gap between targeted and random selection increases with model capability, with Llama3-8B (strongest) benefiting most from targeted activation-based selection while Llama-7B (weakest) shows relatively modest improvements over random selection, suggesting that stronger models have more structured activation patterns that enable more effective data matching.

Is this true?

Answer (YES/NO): NO